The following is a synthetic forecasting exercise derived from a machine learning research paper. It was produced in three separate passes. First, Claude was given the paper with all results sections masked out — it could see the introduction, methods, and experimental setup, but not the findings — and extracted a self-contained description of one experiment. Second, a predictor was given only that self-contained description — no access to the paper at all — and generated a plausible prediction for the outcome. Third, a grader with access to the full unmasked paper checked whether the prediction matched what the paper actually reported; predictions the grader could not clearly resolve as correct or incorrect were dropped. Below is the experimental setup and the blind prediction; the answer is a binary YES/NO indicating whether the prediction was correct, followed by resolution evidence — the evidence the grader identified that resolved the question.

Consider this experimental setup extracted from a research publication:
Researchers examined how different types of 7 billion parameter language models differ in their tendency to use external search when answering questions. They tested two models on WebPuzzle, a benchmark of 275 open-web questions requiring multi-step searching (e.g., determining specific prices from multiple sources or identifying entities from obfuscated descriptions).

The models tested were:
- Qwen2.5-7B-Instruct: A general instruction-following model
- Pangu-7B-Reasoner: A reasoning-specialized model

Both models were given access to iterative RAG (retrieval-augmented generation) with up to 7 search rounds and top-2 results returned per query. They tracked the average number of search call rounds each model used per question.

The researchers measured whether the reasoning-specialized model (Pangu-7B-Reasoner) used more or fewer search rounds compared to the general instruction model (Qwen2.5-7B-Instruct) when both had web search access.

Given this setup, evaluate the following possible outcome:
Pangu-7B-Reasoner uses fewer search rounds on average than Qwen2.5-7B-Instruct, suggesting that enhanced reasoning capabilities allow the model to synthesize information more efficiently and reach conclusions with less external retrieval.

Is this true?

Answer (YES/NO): NO